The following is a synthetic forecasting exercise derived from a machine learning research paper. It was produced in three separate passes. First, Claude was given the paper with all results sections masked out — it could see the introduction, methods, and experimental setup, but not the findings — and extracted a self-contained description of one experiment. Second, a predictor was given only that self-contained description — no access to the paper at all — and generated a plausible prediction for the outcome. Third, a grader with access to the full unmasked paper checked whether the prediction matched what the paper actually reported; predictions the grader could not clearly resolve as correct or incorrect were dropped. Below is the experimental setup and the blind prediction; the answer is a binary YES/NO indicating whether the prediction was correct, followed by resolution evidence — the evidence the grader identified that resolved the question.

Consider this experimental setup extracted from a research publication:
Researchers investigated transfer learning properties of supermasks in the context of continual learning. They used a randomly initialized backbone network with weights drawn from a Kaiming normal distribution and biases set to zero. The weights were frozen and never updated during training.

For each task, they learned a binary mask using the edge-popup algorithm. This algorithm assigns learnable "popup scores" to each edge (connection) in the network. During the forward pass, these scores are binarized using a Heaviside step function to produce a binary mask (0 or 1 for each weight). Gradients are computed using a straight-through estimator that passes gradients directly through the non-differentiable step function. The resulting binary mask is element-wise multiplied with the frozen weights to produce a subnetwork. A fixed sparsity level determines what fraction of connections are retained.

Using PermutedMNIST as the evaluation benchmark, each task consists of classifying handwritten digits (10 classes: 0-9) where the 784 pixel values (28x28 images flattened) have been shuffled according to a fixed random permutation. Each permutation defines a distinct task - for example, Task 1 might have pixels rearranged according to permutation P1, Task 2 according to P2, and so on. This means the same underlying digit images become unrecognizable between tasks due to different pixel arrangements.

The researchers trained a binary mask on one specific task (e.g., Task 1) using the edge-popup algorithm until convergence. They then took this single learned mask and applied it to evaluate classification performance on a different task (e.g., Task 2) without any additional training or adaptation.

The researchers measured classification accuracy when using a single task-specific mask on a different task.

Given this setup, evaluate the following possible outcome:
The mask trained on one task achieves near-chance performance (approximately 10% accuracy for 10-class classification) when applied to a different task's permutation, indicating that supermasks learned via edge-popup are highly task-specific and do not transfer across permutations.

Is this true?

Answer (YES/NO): YES